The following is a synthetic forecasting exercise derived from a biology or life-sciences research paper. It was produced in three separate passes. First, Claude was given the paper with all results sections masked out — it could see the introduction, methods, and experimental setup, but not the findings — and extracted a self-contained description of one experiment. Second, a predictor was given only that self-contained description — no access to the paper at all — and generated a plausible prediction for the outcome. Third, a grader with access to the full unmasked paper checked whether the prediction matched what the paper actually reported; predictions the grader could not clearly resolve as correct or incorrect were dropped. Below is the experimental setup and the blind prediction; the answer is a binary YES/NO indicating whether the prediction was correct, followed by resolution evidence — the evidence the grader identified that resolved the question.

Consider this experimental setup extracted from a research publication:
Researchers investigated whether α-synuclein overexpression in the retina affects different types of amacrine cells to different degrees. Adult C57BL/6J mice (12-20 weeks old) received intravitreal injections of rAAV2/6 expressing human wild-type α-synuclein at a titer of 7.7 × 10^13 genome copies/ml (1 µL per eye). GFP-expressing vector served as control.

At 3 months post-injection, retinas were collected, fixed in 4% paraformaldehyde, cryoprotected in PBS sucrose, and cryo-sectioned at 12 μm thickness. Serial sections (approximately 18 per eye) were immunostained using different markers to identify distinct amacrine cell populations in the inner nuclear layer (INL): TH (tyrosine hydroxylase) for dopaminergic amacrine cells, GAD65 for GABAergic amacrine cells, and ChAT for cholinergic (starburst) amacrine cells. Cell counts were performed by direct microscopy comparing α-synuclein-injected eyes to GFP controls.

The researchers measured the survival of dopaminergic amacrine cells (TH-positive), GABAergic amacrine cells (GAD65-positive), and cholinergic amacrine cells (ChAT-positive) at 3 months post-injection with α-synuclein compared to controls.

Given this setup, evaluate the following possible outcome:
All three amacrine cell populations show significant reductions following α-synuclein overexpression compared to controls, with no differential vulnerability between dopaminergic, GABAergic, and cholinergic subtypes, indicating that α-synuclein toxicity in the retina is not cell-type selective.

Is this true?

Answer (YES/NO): NO